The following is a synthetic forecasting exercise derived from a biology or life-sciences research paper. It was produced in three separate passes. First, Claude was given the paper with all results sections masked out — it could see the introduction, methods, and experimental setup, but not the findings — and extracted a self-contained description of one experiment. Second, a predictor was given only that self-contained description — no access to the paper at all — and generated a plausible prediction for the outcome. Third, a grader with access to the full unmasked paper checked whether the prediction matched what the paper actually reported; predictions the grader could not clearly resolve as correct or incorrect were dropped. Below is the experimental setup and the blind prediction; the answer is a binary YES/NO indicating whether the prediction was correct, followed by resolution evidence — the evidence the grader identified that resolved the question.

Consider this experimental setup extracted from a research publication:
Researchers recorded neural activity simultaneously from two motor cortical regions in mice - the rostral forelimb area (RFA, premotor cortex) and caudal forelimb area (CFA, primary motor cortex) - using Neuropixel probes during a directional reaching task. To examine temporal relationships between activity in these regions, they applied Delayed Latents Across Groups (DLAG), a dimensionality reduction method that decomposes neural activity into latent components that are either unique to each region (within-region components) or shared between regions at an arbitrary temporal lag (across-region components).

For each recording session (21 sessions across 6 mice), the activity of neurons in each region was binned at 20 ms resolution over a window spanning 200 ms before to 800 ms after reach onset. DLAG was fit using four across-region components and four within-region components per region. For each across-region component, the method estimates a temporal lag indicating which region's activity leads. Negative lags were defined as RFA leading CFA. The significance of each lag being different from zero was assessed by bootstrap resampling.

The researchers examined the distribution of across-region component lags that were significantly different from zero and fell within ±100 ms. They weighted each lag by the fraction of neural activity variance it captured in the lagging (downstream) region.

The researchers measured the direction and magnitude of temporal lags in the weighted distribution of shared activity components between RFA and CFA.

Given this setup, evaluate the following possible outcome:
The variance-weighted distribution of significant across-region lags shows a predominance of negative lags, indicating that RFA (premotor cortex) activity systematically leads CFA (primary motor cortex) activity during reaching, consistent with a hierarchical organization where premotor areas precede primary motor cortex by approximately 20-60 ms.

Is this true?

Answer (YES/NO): NO